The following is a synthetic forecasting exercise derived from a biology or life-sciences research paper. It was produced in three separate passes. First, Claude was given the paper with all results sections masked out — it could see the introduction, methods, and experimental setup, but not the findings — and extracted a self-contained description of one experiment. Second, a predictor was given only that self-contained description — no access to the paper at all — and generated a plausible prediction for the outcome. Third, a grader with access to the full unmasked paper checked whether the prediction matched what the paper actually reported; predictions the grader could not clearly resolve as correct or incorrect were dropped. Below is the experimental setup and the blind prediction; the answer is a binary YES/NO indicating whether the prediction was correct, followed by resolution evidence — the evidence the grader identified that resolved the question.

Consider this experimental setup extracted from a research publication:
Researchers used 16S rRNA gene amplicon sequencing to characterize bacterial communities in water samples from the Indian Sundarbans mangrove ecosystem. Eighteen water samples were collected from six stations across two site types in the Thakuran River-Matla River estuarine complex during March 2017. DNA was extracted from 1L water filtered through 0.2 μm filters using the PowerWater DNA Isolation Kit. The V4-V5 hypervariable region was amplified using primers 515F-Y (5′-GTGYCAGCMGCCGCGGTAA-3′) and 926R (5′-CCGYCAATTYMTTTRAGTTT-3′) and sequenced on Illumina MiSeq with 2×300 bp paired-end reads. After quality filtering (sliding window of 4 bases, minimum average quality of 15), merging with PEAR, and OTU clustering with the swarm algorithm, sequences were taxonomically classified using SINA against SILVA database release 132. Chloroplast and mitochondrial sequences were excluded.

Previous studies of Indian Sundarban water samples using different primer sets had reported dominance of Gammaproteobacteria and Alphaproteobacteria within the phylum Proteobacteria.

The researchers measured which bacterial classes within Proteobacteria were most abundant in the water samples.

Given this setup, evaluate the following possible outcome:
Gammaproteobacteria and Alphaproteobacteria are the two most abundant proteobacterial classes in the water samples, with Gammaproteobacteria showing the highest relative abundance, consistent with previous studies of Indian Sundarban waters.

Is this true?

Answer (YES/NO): NO